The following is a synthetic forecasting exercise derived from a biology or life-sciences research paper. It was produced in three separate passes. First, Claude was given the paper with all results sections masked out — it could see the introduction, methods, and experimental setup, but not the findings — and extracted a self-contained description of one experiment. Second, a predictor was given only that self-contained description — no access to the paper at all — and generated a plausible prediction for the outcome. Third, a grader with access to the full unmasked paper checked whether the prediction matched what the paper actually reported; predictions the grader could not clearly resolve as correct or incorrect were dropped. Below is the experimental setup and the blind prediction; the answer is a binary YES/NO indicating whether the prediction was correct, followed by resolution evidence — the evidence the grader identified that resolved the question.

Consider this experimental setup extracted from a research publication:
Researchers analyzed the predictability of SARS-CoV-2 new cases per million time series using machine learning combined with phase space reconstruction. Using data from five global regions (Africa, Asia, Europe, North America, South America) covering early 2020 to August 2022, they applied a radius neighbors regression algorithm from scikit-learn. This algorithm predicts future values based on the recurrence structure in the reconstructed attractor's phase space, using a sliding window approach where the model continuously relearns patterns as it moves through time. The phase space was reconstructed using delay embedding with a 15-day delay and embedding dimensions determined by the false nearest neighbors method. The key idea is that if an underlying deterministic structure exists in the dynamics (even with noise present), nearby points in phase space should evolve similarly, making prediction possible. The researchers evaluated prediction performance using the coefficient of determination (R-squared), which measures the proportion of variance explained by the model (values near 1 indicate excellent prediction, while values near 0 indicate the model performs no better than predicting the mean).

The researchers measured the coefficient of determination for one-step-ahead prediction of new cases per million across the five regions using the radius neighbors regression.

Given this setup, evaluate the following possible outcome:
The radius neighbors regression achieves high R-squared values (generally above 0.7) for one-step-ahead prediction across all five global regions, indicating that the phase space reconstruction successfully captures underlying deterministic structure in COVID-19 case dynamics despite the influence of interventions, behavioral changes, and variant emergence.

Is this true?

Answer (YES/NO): YES